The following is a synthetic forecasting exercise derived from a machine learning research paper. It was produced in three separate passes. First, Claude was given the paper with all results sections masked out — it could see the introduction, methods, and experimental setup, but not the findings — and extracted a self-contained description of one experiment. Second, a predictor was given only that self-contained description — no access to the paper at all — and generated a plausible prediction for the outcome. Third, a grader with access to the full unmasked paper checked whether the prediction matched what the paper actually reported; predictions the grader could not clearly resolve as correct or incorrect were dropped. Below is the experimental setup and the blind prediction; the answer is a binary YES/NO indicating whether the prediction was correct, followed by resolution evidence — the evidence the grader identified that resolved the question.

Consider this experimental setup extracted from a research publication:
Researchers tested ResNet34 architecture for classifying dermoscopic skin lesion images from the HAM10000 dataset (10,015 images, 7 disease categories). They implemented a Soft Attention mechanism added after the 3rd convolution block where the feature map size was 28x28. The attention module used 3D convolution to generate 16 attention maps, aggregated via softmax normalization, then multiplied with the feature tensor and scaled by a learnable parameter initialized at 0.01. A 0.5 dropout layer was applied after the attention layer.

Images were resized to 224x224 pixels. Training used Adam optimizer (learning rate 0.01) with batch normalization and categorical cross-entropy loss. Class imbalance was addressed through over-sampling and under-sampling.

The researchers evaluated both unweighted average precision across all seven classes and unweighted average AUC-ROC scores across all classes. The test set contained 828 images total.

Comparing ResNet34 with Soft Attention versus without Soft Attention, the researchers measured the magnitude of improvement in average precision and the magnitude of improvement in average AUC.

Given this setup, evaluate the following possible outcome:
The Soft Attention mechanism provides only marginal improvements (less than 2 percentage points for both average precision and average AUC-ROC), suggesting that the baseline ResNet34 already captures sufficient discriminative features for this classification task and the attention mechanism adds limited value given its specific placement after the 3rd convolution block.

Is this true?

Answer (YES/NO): YES